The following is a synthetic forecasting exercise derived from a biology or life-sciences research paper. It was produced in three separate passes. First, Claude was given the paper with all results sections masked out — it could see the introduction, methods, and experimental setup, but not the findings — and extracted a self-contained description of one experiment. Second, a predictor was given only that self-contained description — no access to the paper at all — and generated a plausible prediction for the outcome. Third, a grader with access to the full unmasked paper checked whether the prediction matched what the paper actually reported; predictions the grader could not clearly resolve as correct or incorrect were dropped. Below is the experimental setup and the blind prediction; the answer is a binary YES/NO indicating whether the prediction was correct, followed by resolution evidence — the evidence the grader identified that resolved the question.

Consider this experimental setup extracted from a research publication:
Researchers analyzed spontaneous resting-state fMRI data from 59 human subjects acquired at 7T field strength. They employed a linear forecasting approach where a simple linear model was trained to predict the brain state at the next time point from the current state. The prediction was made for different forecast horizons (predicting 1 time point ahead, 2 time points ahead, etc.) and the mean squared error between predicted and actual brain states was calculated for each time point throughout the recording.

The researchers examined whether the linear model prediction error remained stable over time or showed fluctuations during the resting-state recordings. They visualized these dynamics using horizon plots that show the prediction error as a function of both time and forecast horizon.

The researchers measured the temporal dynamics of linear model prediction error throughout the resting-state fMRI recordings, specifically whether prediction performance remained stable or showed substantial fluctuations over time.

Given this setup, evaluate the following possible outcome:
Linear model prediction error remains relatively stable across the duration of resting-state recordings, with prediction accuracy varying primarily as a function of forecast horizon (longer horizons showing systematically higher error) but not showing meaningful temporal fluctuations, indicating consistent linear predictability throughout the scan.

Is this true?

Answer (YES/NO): NO